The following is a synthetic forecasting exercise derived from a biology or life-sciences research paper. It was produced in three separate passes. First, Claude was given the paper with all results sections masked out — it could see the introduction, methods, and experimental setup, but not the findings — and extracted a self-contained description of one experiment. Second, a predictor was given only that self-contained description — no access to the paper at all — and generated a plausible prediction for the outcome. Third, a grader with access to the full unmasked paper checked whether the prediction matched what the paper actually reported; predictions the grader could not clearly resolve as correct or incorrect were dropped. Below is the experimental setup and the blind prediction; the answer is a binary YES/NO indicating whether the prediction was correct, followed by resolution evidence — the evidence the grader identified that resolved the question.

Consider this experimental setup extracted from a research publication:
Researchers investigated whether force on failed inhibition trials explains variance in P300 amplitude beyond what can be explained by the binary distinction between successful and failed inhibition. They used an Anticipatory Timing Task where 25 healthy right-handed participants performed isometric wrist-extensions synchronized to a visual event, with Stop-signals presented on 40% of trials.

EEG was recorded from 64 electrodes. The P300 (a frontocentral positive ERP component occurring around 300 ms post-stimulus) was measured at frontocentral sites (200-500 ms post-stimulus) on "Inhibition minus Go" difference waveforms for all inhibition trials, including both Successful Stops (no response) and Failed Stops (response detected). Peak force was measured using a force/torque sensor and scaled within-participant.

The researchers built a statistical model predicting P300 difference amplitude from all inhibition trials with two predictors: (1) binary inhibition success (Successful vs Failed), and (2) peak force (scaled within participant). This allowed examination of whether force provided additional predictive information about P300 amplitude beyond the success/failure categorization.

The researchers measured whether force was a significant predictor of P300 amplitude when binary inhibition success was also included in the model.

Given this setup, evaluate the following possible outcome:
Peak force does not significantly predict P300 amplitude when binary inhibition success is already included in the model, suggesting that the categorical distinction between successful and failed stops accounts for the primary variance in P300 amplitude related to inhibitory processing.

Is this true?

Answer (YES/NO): NO